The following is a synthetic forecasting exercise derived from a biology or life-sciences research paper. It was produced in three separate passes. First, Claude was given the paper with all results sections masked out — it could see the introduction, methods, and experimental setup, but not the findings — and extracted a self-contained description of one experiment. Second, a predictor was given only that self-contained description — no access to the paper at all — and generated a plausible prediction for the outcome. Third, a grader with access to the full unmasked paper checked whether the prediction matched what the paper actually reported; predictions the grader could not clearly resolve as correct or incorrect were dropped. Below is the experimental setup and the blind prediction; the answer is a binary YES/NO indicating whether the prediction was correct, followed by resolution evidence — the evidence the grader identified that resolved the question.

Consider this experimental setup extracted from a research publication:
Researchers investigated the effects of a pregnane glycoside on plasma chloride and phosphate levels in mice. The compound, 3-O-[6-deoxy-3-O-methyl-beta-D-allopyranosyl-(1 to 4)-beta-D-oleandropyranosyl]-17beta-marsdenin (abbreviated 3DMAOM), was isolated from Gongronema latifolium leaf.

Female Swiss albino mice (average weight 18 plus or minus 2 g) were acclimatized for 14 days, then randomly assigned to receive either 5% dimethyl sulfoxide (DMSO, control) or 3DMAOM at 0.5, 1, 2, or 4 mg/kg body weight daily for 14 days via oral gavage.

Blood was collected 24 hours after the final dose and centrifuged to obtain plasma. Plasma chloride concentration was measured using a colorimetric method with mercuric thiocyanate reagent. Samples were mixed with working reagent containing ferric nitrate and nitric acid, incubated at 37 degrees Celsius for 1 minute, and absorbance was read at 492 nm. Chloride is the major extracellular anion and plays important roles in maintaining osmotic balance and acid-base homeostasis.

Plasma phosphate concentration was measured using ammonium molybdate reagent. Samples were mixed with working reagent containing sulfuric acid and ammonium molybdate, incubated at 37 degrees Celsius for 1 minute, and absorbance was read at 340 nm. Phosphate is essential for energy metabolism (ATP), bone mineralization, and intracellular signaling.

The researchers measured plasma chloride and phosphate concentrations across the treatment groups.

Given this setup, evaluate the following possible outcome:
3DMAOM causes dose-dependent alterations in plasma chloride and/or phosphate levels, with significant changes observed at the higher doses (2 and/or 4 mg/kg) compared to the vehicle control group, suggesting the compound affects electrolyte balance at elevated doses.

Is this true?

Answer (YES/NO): NO